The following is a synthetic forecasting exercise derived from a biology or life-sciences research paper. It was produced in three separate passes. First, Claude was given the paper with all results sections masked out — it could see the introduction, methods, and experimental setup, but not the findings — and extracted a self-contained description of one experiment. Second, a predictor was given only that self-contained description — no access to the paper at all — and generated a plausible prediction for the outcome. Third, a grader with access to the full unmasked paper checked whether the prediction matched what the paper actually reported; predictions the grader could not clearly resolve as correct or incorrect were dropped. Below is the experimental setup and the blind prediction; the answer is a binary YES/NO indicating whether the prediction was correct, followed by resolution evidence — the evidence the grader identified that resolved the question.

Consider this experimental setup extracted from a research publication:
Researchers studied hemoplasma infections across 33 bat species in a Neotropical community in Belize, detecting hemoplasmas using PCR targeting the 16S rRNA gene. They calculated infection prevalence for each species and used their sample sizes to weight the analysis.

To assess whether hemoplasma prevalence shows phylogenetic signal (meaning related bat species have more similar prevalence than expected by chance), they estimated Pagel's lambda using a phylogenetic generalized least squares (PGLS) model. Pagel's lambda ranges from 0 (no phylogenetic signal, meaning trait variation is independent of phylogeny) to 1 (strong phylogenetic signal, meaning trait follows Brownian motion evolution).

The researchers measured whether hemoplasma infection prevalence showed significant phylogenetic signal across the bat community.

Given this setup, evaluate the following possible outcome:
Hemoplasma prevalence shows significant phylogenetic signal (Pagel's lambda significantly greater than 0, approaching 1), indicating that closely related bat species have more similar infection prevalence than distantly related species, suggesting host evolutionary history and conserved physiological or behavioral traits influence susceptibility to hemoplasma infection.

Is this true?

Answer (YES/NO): NO